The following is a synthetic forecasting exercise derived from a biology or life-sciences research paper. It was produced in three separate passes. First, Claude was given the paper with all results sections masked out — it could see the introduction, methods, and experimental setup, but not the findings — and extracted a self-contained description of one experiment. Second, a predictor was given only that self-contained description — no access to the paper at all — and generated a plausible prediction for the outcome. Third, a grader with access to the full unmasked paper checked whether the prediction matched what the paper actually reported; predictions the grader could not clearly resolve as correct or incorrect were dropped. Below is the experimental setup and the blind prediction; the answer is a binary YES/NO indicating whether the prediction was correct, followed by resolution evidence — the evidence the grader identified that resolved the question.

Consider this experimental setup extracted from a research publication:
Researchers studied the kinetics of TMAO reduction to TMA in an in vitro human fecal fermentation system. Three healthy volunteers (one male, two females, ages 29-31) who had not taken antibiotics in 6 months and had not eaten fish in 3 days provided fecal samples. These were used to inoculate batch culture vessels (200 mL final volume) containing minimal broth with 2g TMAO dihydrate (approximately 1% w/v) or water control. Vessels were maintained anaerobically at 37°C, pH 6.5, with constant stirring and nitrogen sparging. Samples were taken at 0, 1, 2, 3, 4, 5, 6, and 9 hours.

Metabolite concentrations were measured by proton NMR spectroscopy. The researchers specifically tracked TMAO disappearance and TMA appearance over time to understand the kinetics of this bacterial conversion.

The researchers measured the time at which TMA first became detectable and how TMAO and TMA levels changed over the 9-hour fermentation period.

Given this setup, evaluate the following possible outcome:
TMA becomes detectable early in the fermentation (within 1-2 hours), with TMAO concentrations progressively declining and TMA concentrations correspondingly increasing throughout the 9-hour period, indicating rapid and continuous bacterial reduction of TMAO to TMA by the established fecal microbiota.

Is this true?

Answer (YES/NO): NO